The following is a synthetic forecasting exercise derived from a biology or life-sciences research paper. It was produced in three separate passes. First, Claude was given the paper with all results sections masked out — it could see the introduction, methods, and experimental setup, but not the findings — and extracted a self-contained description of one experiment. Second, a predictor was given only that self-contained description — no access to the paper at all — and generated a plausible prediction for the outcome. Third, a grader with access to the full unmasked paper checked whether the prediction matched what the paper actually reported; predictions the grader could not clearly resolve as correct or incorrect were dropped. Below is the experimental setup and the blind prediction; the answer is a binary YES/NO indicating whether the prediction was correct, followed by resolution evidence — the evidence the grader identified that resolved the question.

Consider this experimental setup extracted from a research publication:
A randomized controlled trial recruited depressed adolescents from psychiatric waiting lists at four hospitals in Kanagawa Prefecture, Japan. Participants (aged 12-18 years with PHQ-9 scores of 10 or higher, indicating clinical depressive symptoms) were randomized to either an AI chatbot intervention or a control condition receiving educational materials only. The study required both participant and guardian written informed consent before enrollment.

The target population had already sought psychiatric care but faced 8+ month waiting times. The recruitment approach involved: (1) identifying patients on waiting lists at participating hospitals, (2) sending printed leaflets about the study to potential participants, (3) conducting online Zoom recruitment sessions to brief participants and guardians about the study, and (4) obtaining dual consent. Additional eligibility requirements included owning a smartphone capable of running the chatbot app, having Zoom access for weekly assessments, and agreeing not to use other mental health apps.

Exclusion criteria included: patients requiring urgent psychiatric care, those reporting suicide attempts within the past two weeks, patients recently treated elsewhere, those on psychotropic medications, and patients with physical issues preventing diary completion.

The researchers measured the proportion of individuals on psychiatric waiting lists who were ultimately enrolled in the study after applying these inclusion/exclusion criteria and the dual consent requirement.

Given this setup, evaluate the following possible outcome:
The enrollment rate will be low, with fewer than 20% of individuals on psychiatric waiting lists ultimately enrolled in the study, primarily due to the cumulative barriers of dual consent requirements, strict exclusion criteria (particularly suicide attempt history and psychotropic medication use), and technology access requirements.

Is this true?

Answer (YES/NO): YES